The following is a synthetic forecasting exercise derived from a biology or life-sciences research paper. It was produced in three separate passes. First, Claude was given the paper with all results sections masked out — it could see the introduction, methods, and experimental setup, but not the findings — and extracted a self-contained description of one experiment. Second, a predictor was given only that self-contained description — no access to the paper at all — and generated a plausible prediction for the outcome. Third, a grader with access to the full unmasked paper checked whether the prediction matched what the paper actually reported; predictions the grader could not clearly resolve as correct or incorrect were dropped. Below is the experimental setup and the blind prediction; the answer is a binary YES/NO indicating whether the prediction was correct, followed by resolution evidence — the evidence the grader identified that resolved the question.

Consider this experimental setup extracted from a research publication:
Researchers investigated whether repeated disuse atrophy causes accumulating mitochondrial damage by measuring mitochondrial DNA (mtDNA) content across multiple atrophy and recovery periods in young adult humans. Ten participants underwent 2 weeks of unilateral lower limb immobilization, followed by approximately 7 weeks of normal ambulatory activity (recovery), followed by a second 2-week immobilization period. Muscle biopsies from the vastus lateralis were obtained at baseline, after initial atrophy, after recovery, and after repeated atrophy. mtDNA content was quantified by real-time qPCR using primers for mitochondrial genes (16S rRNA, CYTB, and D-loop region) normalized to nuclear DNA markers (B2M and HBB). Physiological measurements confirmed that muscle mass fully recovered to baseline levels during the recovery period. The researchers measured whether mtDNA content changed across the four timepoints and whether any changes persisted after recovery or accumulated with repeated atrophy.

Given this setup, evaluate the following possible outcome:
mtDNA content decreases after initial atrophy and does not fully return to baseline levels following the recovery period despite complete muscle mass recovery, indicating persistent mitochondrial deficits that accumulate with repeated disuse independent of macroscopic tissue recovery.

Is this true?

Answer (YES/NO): NO